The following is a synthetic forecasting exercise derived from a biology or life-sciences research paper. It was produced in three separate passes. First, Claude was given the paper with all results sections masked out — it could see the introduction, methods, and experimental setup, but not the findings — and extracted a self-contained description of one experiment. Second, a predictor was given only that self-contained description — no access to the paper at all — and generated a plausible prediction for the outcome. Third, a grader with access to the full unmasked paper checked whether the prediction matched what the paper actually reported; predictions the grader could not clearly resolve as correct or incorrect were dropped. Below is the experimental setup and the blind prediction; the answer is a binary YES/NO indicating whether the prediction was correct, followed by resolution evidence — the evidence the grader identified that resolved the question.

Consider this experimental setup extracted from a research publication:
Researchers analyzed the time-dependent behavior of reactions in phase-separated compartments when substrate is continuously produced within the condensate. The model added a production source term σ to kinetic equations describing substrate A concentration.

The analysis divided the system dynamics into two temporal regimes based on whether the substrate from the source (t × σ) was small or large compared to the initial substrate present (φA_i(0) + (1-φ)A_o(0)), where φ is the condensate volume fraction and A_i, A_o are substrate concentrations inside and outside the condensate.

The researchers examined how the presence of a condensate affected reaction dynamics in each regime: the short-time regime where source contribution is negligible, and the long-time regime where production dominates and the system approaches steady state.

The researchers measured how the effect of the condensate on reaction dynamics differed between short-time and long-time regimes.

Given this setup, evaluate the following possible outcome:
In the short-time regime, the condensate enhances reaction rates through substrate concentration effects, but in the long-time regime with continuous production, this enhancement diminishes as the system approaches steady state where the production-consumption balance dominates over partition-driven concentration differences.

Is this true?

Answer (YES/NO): NO